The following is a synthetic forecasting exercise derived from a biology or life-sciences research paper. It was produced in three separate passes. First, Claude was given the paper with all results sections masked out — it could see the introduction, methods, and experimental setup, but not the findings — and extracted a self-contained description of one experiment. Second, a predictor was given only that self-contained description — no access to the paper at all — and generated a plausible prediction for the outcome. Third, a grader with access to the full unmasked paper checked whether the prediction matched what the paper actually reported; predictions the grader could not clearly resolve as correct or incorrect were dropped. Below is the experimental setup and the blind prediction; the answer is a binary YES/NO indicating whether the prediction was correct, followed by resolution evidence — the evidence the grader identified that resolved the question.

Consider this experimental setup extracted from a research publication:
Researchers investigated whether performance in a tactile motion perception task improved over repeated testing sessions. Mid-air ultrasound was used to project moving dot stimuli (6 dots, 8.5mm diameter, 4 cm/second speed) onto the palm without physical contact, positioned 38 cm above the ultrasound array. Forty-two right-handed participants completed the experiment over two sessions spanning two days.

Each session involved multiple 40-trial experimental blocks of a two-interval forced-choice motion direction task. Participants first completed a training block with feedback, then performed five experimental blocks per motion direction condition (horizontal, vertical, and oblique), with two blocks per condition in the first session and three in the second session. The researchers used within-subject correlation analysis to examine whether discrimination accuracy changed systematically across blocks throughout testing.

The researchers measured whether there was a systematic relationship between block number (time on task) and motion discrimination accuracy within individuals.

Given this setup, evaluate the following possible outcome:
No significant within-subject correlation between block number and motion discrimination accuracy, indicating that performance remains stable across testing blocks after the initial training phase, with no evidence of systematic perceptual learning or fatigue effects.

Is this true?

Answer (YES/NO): YES